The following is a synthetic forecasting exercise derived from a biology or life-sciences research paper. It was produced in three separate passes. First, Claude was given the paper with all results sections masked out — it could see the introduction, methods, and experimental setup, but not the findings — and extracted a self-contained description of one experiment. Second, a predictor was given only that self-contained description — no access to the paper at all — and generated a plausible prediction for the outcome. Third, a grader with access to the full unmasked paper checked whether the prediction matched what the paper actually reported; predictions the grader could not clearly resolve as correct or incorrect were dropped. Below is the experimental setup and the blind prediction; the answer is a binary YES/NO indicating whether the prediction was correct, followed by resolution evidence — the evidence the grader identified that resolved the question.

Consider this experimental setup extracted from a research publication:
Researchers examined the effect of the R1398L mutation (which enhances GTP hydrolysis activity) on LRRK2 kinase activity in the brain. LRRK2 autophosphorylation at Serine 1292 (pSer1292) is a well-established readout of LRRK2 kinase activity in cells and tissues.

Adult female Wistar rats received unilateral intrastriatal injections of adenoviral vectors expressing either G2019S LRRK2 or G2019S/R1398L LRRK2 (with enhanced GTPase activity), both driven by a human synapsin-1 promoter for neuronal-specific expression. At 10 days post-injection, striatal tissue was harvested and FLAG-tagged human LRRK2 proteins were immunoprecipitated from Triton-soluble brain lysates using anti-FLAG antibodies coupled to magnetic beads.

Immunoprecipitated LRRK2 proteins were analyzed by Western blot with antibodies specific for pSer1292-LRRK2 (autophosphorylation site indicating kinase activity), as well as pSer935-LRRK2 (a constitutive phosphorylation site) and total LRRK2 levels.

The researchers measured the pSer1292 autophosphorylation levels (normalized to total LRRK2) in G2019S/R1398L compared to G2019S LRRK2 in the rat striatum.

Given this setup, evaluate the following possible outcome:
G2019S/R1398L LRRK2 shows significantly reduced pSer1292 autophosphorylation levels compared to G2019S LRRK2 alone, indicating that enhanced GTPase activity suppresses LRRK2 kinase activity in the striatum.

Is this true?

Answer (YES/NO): NO